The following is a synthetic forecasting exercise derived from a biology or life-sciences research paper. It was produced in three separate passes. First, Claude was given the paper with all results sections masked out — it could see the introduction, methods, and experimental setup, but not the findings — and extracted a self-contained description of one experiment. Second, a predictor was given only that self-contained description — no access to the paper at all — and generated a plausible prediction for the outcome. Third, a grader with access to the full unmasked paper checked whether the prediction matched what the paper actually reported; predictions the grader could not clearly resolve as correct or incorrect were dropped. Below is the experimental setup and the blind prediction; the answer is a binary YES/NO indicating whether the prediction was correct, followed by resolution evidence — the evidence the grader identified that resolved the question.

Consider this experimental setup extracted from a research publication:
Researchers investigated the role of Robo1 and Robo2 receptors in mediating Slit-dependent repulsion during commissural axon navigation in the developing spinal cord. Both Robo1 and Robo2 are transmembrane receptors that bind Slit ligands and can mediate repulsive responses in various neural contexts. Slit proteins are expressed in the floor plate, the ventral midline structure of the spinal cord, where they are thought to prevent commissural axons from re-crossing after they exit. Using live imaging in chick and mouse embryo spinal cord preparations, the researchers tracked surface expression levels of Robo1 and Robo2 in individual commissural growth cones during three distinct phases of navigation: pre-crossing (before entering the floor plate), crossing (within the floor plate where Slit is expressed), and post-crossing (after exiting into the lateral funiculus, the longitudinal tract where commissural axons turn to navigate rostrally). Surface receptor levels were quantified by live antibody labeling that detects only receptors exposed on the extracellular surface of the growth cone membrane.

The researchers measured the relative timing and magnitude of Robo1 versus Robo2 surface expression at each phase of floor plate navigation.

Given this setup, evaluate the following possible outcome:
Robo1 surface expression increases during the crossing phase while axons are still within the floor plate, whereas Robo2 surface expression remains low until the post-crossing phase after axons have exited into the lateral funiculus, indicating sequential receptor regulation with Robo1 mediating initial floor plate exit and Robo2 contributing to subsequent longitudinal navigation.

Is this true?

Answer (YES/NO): YES